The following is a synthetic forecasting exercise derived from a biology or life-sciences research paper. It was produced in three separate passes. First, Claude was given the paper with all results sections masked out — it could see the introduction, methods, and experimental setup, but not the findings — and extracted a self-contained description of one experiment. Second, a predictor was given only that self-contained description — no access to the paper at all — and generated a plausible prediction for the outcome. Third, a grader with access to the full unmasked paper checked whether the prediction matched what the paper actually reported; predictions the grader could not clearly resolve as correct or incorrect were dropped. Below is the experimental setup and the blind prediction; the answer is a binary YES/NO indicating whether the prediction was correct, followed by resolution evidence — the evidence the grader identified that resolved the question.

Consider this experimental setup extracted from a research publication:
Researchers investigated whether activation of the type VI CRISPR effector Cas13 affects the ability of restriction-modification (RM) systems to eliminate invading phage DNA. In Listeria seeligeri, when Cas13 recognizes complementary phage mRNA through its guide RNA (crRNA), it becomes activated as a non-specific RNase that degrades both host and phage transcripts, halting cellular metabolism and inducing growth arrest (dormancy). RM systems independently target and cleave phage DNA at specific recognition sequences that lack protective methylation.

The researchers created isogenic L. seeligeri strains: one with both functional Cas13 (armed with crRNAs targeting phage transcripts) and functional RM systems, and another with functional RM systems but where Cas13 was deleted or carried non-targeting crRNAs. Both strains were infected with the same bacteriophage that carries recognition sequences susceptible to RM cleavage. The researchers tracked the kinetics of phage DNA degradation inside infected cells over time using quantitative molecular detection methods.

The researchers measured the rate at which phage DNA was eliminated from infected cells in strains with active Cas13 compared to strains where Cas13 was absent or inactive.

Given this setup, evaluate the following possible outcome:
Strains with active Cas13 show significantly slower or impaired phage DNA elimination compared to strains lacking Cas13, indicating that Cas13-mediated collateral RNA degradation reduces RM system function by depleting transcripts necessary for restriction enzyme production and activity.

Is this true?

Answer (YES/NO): NO